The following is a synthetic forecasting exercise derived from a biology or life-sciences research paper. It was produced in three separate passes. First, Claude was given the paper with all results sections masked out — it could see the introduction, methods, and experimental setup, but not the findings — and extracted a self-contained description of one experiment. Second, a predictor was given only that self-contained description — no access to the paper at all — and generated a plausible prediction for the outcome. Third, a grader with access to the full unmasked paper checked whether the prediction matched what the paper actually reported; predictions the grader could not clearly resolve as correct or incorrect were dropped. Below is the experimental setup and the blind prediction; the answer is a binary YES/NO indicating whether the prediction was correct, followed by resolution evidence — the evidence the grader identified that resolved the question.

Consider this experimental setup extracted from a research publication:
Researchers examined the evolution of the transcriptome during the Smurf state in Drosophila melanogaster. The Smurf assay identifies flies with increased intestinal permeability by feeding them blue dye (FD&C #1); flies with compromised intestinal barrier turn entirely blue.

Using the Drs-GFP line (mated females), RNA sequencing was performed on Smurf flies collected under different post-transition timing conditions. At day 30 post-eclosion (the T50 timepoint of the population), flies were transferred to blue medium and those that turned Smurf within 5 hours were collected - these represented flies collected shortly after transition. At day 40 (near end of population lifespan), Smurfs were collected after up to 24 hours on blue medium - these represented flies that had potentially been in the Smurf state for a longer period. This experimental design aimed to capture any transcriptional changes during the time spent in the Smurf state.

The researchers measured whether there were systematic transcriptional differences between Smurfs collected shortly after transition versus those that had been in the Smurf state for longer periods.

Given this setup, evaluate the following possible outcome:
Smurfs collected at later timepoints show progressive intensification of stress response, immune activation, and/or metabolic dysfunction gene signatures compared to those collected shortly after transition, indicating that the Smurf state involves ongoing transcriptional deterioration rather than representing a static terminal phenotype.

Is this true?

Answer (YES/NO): NO